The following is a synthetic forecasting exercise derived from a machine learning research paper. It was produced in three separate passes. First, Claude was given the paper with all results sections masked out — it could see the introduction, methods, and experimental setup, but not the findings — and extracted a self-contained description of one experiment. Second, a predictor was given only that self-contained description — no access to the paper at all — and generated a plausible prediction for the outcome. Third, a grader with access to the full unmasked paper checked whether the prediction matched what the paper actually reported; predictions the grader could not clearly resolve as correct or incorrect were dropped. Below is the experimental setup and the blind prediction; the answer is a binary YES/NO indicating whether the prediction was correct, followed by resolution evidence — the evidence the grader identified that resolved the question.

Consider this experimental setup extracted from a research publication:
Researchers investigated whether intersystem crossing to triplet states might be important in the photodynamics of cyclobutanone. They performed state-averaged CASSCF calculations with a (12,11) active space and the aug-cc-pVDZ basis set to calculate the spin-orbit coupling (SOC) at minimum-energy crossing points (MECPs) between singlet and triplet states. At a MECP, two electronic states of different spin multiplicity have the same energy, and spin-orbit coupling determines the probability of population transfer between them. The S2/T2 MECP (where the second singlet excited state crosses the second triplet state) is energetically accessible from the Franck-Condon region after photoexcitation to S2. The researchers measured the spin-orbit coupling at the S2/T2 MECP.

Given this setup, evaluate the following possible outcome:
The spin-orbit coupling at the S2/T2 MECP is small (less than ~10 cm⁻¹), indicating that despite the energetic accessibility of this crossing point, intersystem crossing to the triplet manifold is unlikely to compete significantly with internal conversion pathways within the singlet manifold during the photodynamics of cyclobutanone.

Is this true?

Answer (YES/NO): YES